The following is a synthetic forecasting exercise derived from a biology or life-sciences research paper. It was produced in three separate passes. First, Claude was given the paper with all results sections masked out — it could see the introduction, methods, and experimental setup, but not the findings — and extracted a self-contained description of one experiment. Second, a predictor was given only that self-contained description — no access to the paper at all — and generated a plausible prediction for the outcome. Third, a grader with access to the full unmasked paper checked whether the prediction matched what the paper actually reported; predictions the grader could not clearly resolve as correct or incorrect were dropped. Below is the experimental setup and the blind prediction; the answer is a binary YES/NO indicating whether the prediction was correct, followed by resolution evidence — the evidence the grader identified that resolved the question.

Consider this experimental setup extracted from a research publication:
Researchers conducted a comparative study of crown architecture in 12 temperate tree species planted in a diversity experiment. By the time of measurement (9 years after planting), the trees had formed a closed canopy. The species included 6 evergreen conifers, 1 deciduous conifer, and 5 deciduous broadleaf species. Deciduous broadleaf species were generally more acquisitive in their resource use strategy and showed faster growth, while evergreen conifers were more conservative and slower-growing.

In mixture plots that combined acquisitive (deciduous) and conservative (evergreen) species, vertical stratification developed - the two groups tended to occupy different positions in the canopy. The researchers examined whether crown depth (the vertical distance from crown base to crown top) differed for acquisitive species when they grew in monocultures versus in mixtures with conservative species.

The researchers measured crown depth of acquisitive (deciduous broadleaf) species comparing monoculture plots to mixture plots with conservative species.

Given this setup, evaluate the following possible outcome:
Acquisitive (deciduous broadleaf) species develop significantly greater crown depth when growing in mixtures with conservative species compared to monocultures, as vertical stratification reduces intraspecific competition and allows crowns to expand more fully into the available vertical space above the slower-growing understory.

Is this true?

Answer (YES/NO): YES